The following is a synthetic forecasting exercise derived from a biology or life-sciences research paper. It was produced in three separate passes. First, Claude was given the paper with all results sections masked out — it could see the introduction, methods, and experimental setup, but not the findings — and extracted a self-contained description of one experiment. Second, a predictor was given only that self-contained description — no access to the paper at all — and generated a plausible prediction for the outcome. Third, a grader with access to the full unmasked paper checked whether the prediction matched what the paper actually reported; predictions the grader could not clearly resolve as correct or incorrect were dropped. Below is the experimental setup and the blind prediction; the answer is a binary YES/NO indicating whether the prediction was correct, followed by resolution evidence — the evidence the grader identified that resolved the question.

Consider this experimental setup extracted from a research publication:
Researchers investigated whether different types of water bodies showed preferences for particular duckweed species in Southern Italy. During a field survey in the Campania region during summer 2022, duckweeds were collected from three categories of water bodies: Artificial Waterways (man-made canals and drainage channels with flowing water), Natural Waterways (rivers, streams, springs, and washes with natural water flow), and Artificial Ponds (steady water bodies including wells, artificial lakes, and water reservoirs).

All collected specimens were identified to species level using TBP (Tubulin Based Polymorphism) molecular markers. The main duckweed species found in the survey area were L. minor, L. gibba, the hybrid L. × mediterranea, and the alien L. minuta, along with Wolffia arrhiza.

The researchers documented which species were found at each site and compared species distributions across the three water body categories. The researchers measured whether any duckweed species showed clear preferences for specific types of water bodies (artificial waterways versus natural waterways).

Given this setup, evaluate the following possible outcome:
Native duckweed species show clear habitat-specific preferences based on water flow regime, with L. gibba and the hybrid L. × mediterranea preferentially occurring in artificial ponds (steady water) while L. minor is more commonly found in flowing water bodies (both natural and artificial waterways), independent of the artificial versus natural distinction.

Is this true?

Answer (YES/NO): NO